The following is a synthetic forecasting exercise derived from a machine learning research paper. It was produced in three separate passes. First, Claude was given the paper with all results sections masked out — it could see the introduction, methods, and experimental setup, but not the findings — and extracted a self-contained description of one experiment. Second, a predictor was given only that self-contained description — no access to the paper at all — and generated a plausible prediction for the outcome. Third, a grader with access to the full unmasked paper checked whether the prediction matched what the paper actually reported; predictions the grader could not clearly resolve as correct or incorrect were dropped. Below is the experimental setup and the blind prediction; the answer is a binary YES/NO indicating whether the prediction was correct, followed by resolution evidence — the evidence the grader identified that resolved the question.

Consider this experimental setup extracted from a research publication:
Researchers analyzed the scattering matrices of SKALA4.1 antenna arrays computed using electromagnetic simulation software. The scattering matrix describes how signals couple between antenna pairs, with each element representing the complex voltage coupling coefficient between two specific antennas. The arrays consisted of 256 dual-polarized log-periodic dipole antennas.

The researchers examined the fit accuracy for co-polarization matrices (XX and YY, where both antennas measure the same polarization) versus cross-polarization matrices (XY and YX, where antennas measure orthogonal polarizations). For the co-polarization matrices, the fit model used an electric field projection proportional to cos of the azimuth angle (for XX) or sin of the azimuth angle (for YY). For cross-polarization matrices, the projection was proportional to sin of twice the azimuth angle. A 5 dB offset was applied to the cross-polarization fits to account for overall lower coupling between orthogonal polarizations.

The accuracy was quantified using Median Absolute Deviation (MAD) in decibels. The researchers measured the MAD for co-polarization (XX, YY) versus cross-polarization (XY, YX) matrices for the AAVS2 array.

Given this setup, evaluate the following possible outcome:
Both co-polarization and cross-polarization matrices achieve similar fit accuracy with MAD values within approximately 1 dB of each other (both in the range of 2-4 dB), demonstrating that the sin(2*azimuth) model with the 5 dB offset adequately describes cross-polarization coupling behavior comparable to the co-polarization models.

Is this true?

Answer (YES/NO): NO